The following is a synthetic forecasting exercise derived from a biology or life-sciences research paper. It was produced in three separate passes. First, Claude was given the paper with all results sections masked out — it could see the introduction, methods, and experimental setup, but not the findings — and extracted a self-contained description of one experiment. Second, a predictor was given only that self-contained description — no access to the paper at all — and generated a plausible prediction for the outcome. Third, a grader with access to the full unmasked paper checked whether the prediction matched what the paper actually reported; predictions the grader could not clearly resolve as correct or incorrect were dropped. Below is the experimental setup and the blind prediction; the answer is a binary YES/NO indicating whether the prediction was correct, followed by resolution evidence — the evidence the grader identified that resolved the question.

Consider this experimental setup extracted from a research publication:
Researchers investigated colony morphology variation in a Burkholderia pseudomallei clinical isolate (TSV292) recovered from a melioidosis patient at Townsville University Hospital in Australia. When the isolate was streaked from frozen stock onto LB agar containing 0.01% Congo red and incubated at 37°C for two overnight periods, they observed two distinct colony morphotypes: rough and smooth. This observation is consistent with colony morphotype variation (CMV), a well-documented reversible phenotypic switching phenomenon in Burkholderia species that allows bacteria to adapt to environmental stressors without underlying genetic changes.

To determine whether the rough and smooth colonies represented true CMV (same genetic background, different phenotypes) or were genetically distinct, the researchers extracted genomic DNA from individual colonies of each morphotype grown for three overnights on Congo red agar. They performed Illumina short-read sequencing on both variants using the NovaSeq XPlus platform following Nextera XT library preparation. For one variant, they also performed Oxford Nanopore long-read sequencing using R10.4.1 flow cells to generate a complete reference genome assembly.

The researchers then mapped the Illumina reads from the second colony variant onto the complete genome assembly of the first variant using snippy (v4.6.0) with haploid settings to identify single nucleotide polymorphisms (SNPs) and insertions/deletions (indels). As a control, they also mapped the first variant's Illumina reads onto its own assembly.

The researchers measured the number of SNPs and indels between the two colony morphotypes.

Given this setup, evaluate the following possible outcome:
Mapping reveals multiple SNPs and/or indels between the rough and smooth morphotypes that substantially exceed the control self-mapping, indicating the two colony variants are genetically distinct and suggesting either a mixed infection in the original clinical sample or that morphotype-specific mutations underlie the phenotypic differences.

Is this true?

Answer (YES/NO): YES